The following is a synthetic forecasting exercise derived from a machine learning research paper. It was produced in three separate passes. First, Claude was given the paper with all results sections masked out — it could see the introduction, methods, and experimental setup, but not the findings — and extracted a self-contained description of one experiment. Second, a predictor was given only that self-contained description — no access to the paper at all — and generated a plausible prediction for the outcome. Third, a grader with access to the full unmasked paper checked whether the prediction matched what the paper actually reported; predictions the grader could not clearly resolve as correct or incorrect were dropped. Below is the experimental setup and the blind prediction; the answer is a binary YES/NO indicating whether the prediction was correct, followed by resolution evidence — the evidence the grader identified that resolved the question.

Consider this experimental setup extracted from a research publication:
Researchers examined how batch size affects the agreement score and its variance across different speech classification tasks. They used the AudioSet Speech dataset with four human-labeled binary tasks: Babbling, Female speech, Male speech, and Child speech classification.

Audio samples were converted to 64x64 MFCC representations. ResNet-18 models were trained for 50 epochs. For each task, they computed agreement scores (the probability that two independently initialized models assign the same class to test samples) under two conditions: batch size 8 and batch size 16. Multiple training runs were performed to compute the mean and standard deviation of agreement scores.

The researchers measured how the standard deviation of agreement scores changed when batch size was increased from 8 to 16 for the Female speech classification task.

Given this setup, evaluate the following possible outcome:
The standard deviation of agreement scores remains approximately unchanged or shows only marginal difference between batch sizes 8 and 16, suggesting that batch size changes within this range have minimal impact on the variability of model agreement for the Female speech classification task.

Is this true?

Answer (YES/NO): NO